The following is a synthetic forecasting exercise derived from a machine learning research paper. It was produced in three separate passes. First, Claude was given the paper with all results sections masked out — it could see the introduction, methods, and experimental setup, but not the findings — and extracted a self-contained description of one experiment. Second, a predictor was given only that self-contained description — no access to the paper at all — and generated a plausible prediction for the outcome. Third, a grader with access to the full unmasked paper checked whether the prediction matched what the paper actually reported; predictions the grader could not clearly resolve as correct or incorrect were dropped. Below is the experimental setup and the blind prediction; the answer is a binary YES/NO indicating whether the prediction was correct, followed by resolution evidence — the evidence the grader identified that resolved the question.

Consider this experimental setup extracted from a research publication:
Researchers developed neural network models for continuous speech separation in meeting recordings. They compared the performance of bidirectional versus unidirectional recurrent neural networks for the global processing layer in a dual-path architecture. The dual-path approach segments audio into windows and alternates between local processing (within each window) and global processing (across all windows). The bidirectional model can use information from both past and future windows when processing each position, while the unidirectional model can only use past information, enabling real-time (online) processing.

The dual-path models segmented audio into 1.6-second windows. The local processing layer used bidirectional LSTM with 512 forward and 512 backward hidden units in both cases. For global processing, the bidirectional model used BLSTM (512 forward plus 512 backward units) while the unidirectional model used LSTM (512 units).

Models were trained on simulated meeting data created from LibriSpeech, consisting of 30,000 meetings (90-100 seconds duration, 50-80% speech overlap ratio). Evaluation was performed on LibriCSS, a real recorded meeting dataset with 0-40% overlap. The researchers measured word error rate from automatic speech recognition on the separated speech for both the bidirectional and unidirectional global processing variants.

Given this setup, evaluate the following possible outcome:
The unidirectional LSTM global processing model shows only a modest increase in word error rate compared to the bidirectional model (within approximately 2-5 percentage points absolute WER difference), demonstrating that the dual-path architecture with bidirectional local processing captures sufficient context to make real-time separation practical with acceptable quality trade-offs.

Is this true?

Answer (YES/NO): NO